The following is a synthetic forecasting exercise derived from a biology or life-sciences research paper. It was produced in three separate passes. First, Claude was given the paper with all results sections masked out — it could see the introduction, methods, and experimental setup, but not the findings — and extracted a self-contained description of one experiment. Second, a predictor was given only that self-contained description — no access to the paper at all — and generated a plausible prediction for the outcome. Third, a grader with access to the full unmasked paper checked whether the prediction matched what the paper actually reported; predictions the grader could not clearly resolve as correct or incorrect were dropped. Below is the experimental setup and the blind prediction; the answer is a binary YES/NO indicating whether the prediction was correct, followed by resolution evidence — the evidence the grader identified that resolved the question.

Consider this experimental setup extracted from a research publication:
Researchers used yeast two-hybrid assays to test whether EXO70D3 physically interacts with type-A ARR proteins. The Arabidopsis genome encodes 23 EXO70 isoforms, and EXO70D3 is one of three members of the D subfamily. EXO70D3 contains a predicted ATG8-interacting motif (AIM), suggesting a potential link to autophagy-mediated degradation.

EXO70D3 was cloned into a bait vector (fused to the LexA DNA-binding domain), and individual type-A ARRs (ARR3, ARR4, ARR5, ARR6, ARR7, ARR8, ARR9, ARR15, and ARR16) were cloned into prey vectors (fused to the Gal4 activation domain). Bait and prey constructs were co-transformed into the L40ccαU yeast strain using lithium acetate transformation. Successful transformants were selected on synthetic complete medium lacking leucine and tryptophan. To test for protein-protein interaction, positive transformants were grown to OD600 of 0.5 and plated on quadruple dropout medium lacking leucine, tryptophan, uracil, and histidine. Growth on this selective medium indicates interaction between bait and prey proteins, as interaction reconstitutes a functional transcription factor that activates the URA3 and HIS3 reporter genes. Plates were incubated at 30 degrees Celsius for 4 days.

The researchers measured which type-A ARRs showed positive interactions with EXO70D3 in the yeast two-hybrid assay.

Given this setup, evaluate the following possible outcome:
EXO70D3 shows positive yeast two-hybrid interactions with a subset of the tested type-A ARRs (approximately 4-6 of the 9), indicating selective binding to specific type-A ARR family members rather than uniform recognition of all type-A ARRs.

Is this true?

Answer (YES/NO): NO